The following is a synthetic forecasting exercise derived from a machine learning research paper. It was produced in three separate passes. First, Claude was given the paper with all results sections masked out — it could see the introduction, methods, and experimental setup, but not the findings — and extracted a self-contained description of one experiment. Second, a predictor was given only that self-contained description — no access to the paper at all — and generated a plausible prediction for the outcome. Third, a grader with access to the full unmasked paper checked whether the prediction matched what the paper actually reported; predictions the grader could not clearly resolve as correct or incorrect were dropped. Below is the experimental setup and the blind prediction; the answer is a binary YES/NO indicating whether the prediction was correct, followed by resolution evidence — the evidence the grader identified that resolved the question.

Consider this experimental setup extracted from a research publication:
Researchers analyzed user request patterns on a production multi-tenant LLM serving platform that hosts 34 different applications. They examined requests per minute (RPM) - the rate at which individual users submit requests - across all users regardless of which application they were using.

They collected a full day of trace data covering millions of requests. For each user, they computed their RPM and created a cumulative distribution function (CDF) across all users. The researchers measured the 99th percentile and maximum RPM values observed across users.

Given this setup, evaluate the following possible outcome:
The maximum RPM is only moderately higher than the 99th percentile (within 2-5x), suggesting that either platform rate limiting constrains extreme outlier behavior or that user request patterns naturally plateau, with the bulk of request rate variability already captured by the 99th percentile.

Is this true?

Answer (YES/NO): NO